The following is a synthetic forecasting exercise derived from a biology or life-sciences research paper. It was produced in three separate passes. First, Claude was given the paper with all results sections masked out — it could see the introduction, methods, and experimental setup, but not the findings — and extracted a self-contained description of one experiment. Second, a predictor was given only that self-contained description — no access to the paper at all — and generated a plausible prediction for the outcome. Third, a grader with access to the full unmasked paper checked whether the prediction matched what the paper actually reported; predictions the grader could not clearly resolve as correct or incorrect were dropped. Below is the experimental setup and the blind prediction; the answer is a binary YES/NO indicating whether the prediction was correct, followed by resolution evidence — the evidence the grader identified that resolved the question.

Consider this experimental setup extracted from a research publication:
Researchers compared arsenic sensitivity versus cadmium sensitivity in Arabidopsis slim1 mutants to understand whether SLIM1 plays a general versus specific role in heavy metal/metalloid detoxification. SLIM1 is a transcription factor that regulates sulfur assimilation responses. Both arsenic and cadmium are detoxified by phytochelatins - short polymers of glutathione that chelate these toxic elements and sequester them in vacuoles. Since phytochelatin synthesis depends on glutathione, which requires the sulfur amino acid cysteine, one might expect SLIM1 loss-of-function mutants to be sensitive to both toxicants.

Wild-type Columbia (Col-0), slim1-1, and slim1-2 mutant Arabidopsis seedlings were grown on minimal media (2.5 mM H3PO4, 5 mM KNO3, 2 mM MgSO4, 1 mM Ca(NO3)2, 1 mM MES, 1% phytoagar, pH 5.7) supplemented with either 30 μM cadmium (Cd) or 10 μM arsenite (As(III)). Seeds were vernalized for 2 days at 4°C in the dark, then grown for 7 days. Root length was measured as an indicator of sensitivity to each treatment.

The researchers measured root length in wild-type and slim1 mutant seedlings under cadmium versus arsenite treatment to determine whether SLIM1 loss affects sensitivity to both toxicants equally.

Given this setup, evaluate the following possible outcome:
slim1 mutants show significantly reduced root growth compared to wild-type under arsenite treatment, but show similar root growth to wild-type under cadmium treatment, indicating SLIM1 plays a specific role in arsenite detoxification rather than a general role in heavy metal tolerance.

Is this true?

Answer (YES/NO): YES